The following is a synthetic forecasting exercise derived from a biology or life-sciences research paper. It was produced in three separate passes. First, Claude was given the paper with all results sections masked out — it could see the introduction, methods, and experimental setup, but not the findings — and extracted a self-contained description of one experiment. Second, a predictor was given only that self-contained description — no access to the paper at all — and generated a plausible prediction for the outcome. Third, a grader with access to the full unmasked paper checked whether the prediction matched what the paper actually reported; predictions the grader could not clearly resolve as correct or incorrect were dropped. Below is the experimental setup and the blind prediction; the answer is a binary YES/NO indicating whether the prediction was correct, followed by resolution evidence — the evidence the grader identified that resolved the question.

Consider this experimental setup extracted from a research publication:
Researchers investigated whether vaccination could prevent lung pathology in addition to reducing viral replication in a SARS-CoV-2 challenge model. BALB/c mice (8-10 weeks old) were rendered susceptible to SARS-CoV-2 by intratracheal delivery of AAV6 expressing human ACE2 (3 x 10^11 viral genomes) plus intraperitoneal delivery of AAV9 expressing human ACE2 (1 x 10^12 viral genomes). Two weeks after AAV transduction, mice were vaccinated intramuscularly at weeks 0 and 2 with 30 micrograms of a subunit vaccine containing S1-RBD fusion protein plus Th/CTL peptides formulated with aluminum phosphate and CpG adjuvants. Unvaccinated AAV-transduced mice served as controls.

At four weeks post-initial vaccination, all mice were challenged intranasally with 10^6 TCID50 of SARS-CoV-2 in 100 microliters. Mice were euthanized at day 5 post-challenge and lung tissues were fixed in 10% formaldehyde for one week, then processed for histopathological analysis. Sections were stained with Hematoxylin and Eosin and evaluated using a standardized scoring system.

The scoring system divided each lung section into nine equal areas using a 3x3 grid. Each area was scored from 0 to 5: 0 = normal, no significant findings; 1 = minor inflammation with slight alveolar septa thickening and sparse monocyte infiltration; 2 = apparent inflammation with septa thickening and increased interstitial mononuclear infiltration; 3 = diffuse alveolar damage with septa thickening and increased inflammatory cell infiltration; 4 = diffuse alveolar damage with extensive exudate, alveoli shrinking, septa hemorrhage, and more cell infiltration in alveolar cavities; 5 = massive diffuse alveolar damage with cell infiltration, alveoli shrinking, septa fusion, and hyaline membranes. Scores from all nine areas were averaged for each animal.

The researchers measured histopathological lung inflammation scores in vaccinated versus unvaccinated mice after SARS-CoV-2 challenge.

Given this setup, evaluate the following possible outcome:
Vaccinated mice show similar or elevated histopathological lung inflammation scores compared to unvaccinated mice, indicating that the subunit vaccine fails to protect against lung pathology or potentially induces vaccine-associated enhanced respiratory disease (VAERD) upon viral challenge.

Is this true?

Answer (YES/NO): NO